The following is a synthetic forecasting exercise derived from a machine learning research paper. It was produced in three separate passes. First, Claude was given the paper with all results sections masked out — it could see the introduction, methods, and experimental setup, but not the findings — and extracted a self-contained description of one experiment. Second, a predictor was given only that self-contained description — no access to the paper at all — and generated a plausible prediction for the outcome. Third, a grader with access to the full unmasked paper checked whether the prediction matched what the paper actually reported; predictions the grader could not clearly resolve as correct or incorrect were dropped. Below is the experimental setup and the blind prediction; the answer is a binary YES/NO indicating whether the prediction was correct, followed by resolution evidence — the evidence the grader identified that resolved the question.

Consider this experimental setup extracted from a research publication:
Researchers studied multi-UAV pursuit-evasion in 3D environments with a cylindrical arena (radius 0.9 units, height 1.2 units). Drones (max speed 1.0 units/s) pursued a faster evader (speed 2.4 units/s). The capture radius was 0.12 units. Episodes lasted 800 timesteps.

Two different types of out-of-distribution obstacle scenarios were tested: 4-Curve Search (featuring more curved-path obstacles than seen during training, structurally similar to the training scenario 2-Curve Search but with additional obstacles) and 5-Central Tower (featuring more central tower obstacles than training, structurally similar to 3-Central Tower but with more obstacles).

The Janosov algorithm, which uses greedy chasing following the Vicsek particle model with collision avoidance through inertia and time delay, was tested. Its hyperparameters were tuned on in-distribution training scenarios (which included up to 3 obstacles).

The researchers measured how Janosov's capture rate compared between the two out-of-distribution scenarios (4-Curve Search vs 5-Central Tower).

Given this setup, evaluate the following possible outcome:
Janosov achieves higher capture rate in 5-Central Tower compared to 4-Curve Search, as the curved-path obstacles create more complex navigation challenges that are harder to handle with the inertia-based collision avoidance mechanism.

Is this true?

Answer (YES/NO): NO